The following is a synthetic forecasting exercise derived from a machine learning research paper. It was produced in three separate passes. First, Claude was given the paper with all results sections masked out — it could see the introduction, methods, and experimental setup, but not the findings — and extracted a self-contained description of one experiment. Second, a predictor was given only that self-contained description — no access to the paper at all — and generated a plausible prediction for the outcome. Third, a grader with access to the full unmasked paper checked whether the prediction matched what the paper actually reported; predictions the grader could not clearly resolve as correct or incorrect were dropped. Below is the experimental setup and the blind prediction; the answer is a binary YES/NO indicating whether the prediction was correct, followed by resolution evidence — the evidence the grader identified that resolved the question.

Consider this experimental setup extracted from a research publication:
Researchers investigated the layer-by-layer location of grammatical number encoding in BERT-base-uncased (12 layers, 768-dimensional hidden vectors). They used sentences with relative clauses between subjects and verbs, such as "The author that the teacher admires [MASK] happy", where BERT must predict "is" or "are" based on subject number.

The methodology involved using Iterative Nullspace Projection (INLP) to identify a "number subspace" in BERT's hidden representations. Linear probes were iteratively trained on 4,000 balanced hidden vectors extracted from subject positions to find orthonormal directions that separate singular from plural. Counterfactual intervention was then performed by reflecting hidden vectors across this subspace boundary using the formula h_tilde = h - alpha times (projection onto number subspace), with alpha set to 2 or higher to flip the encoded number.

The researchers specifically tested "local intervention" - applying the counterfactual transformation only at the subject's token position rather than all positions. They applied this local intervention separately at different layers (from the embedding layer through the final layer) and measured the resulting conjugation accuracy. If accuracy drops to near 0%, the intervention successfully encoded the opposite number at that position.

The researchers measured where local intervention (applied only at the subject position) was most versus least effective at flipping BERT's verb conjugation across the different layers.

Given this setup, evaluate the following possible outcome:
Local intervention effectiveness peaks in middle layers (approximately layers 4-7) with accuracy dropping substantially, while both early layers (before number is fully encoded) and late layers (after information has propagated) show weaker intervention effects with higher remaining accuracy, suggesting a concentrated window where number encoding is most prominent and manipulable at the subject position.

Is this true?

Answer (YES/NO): NO